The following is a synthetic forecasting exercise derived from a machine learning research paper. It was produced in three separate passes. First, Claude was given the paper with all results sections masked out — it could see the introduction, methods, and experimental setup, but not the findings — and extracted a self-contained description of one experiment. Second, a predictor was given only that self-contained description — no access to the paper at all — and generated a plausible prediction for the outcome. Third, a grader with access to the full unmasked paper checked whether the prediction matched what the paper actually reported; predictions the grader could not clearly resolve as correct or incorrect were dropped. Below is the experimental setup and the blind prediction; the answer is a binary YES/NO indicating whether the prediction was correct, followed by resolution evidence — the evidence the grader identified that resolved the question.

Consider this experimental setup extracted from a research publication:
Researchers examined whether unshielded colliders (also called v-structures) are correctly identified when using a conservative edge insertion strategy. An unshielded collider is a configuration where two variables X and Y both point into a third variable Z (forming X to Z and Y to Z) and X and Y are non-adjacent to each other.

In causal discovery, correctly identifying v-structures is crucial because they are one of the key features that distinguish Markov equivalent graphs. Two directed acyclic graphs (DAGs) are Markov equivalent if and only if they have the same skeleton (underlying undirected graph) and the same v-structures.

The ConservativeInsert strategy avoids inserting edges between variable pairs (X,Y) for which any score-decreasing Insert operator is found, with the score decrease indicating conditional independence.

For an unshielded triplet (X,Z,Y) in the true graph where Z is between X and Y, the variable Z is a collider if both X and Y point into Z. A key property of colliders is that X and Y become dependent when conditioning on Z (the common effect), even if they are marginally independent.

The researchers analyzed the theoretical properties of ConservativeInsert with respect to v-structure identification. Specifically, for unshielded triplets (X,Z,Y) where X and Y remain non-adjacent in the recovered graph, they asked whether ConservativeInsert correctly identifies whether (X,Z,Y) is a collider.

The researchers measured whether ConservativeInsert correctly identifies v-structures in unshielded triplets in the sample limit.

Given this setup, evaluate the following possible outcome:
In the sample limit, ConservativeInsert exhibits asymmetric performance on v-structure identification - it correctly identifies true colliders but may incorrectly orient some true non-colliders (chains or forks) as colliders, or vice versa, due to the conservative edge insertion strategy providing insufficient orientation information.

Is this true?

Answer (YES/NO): NO